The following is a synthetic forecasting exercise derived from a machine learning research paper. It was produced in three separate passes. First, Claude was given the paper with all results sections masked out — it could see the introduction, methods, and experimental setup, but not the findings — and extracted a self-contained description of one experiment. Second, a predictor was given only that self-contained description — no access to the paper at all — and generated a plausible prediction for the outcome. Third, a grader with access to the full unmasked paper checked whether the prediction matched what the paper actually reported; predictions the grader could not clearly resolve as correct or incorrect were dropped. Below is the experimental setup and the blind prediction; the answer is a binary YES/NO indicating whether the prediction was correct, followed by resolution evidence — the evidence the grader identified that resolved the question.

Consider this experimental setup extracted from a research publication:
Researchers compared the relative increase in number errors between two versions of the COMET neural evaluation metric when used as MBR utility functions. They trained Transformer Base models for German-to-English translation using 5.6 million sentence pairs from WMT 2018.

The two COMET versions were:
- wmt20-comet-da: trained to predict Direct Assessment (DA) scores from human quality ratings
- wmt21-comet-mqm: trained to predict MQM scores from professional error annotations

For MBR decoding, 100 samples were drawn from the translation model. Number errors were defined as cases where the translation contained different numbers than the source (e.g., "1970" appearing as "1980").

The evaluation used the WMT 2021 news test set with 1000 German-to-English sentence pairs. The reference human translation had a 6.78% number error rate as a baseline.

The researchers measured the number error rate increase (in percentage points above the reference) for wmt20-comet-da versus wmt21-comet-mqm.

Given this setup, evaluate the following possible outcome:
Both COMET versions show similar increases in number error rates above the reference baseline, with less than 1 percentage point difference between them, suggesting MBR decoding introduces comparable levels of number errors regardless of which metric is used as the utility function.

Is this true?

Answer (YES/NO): NO